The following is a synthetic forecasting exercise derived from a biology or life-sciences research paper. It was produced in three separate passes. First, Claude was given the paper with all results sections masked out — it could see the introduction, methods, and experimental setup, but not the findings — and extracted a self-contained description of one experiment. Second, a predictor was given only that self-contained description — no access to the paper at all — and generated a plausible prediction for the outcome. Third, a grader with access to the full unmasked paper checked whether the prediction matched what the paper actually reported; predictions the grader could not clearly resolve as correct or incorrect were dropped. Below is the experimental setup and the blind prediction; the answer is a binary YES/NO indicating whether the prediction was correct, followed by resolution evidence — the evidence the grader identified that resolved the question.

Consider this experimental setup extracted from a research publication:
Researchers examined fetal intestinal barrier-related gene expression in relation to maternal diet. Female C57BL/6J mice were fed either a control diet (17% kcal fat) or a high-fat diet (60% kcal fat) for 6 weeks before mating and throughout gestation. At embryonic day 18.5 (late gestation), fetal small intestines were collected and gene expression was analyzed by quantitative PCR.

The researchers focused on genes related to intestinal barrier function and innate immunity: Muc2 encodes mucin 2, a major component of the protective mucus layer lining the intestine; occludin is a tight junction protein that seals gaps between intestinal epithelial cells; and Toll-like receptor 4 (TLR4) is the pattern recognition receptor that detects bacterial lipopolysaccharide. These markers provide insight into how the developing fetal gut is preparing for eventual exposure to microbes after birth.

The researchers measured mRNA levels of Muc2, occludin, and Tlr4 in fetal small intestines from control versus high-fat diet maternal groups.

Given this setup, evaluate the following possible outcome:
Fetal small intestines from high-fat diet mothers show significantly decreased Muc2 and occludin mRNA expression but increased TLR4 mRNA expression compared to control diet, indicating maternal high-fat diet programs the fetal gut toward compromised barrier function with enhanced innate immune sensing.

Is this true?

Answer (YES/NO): NO